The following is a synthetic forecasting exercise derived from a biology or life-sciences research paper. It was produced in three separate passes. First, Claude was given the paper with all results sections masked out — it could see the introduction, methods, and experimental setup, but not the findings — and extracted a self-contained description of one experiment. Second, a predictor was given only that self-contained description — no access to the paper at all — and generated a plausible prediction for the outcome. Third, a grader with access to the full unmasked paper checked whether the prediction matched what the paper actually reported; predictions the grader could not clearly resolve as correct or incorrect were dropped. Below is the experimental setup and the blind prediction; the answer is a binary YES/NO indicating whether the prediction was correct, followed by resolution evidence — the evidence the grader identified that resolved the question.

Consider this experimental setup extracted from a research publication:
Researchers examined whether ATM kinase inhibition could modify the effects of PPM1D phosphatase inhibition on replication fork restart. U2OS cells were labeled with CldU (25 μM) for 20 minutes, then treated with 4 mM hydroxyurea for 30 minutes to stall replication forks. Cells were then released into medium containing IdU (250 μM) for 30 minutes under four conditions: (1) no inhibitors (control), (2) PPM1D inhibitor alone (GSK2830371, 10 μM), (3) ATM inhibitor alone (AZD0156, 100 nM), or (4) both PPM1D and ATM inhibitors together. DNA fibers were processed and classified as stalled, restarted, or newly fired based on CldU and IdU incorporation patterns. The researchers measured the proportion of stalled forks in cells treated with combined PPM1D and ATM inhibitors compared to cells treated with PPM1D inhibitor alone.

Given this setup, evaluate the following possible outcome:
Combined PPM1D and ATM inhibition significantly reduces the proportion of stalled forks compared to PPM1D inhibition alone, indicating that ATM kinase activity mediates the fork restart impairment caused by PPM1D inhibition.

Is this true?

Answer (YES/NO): YES